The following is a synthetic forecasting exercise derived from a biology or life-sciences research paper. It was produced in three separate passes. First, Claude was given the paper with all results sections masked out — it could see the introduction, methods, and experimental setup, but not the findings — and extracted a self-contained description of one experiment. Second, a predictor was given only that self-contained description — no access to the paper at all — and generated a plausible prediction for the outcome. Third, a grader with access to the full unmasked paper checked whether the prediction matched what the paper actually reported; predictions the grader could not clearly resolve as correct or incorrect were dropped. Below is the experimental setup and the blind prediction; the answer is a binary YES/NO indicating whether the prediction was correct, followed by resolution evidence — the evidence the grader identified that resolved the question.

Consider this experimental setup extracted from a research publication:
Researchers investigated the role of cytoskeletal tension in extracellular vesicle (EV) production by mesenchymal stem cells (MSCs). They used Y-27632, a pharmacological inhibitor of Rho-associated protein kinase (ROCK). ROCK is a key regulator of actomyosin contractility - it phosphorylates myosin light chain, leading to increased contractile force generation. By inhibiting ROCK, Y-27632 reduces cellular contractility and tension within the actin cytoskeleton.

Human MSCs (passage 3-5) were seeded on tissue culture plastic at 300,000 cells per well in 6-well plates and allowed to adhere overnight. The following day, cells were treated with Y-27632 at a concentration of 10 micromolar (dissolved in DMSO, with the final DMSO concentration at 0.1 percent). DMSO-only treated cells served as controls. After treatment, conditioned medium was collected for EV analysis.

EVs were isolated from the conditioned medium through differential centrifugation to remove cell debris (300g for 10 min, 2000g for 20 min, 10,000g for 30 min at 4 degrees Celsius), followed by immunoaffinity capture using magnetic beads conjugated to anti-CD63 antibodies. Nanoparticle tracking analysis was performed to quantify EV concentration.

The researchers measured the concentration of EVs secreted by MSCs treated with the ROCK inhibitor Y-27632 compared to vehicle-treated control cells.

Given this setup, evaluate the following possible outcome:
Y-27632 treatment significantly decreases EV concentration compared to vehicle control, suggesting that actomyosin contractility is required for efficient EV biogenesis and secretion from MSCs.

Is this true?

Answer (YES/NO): YES